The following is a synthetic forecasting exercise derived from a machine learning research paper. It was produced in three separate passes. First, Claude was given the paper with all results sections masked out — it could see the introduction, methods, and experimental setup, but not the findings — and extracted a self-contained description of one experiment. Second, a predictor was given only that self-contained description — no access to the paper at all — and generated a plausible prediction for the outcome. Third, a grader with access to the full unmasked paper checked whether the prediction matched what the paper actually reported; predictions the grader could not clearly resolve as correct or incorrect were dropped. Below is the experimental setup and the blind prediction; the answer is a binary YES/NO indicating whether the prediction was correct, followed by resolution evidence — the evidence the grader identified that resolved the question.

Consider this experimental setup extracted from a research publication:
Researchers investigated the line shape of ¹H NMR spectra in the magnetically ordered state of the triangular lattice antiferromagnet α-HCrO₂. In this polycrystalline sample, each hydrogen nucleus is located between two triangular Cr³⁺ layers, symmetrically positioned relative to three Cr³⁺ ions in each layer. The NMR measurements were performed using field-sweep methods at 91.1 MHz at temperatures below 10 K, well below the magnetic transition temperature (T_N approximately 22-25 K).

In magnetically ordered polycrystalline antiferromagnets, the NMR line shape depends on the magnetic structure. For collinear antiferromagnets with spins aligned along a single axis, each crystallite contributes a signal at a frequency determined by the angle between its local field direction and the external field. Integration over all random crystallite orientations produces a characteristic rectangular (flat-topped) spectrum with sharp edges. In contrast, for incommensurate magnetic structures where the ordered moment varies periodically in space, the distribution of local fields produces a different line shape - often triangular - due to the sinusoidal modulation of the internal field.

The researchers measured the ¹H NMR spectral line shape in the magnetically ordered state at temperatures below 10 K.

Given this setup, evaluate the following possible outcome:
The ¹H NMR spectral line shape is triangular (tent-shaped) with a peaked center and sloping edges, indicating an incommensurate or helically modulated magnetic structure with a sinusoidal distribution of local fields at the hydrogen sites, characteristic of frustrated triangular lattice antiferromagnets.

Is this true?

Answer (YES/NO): YES